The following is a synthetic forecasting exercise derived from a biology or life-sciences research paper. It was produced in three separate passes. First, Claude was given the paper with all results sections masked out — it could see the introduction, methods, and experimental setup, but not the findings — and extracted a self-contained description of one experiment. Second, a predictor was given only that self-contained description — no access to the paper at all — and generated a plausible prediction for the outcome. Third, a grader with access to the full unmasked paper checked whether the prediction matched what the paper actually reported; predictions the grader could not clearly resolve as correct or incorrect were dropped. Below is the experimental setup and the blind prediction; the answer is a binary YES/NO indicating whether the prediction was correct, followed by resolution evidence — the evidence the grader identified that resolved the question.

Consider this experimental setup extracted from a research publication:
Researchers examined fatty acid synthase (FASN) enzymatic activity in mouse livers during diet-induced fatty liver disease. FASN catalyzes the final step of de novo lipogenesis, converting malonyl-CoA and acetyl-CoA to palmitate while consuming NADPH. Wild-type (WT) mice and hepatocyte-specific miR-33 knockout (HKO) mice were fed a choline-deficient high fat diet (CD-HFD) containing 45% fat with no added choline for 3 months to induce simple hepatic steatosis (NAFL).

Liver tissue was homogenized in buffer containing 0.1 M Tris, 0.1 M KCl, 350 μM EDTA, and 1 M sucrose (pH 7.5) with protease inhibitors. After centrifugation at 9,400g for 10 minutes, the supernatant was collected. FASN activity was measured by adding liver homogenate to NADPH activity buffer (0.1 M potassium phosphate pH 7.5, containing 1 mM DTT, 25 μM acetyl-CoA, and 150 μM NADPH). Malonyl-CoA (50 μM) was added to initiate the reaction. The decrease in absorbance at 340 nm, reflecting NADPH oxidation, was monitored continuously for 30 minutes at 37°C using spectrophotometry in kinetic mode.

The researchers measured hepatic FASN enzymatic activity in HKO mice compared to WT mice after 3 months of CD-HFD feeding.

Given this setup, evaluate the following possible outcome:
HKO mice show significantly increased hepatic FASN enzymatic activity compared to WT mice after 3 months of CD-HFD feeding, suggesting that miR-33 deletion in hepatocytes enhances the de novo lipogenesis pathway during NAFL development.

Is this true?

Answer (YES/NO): NO